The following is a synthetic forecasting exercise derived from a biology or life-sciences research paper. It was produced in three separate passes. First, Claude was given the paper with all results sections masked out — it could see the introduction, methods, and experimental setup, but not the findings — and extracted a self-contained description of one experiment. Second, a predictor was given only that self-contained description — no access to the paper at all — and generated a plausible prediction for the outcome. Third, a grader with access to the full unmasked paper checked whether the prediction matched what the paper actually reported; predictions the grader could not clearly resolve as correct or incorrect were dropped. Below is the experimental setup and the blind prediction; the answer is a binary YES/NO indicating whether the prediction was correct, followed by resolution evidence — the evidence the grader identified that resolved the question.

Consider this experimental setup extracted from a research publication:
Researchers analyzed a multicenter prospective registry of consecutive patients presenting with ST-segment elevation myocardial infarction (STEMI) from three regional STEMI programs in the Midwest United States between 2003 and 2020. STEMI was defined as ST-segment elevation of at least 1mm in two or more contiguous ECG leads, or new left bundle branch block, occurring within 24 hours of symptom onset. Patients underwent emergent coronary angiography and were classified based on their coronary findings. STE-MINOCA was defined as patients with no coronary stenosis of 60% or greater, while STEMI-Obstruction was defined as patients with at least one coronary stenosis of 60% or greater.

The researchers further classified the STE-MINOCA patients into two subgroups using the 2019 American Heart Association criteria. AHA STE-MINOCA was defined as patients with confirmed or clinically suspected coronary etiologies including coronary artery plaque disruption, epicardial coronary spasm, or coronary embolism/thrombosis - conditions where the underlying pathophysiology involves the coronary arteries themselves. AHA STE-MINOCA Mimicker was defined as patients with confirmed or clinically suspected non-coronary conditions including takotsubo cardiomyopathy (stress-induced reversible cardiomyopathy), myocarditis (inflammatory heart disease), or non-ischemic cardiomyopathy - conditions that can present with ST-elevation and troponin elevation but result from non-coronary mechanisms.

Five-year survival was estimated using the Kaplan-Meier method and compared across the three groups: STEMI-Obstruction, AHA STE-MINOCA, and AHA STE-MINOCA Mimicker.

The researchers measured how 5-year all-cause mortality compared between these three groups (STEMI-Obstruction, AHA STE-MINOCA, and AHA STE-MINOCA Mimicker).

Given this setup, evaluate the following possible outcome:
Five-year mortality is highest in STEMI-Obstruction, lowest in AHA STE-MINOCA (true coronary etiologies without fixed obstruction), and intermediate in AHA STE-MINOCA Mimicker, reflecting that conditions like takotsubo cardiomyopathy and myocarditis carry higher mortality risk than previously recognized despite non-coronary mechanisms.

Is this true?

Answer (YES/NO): NO